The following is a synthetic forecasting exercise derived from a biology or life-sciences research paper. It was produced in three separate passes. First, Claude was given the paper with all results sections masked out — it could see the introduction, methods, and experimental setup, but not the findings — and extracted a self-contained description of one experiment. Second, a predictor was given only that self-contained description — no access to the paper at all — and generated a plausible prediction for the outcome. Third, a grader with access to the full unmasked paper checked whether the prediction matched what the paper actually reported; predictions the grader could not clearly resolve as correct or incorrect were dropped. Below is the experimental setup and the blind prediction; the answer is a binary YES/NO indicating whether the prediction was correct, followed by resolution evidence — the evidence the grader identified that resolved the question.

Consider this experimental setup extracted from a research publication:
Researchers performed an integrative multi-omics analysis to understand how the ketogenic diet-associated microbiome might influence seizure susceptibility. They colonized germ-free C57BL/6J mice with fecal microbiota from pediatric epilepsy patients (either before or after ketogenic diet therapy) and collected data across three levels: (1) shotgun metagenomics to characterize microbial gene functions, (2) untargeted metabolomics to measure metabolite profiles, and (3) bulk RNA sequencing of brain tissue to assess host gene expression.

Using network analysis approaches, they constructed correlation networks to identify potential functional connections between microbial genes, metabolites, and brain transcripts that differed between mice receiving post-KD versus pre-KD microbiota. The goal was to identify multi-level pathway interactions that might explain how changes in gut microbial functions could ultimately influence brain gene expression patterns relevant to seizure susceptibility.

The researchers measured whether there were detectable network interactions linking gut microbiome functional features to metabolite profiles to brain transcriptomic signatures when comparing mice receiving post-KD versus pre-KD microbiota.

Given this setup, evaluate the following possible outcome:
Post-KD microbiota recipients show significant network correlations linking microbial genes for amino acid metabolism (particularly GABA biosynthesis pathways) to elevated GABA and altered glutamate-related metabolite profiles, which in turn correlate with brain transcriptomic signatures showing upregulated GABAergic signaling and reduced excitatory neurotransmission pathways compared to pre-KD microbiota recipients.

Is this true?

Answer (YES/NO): NO